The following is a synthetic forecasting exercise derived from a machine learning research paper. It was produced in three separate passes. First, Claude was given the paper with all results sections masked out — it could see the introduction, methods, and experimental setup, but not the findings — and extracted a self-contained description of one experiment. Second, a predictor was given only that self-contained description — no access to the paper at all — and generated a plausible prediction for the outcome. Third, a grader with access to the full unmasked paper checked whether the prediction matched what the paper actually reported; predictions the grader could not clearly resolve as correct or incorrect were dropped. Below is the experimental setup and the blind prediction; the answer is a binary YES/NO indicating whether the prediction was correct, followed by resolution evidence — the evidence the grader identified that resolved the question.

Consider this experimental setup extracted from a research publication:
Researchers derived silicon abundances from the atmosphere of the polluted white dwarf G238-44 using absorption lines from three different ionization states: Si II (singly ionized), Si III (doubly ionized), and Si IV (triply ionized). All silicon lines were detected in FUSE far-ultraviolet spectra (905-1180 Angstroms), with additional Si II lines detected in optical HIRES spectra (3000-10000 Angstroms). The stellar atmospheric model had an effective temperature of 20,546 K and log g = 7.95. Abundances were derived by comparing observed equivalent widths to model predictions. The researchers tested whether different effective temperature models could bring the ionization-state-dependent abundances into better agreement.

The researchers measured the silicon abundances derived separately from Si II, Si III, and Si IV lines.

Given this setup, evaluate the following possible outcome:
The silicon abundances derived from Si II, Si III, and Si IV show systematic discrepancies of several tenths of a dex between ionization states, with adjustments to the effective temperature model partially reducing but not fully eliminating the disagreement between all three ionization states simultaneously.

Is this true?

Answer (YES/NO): NO